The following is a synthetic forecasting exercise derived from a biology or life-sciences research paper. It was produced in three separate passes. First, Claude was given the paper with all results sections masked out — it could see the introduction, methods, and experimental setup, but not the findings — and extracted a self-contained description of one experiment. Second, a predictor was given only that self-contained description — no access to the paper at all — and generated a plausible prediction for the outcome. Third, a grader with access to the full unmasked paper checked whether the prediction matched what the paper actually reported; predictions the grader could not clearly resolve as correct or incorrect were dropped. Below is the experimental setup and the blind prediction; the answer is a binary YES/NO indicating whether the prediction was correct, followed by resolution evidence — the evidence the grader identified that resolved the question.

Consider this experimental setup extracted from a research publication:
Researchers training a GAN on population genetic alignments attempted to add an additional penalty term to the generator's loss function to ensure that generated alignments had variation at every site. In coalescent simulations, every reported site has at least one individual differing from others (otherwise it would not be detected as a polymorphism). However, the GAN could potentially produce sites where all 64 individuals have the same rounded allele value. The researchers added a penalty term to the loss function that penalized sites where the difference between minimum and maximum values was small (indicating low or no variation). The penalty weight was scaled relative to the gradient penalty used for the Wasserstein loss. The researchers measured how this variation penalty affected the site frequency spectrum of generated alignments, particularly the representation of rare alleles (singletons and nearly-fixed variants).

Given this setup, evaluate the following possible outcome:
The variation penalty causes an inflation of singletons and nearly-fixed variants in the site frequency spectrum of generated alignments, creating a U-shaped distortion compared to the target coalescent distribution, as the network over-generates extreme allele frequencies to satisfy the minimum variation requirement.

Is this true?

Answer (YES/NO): NO